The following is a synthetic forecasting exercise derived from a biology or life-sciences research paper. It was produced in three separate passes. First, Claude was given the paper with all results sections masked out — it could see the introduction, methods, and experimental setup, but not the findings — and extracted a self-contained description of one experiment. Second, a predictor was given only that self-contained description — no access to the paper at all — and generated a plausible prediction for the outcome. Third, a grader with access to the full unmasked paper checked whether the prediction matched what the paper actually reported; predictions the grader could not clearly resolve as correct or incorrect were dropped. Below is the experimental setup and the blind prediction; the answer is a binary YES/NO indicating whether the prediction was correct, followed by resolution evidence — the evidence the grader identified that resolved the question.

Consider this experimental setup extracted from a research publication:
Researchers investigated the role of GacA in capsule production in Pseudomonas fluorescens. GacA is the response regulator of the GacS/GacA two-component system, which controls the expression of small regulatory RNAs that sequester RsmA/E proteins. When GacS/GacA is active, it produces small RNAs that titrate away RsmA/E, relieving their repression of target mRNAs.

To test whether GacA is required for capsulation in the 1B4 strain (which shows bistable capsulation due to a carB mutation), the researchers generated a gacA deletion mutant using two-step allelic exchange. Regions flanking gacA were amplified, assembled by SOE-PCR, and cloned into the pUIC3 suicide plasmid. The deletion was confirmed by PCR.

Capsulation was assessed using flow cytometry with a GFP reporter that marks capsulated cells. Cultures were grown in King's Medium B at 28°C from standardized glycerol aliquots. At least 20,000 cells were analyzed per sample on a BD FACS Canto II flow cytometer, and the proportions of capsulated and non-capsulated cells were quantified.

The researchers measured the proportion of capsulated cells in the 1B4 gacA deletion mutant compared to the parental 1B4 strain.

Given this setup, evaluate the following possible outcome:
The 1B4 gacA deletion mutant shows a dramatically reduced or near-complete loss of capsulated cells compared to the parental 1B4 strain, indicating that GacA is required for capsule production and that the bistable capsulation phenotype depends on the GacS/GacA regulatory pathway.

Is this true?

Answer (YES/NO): YES